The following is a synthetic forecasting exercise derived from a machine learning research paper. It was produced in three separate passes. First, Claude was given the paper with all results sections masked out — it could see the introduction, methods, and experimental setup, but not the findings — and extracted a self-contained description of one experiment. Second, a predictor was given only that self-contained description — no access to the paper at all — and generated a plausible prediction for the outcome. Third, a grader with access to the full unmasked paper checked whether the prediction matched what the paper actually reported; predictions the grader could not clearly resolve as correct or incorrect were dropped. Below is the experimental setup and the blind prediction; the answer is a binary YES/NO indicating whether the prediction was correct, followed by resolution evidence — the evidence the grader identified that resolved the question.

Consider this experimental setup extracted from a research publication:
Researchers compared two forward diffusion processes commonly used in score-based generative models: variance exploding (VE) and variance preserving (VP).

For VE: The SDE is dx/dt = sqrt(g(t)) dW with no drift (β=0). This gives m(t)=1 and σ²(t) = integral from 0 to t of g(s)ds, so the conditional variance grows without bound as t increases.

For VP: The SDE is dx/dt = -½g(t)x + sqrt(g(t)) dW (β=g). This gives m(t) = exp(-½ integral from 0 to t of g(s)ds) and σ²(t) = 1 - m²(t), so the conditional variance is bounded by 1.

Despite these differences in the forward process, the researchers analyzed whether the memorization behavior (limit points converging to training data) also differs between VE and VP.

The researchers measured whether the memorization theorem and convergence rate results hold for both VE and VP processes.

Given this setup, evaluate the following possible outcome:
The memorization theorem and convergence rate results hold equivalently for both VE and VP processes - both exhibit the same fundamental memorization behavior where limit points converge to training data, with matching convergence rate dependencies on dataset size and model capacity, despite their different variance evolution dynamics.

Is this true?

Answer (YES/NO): YES